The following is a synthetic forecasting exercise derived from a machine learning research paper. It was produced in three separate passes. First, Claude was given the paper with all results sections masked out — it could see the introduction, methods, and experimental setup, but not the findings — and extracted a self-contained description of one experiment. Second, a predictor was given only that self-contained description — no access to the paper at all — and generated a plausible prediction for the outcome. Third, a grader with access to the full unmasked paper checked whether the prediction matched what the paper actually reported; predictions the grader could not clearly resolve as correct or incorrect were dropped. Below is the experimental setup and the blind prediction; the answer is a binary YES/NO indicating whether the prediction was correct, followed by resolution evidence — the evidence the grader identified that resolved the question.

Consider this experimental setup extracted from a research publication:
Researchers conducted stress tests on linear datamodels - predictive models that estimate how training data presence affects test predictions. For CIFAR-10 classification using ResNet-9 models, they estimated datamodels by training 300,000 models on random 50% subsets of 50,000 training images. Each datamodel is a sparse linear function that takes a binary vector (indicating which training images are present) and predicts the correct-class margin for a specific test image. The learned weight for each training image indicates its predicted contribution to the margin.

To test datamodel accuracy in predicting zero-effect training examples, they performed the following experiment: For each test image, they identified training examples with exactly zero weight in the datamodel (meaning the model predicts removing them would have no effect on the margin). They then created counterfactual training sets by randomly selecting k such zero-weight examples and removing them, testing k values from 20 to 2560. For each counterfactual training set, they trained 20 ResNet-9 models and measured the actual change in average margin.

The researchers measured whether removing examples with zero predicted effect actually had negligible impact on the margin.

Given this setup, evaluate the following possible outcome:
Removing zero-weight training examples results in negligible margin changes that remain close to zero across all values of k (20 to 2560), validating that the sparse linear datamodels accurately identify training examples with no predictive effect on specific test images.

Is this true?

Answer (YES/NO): YES